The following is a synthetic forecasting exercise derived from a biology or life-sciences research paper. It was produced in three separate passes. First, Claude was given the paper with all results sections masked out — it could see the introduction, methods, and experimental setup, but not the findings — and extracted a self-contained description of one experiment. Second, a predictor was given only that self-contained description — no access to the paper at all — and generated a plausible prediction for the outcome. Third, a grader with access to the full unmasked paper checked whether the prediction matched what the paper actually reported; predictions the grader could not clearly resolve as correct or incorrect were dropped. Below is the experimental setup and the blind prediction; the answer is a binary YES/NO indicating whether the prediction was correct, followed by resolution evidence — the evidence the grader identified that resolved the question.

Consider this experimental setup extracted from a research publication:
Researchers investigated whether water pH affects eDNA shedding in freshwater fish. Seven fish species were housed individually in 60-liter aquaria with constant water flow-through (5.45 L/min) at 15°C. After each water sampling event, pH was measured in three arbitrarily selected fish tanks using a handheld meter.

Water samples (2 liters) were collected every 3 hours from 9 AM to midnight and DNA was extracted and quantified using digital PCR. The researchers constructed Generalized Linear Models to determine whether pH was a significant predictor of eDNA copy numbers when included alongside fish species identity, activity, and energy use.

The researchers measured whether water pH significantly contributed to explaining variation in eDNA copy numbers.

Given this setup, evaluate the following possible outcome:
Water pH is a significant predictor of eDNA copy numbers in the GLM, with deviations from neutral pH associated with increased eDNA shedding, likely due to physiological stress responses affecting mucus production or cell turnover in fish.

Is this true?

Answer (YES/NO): NO